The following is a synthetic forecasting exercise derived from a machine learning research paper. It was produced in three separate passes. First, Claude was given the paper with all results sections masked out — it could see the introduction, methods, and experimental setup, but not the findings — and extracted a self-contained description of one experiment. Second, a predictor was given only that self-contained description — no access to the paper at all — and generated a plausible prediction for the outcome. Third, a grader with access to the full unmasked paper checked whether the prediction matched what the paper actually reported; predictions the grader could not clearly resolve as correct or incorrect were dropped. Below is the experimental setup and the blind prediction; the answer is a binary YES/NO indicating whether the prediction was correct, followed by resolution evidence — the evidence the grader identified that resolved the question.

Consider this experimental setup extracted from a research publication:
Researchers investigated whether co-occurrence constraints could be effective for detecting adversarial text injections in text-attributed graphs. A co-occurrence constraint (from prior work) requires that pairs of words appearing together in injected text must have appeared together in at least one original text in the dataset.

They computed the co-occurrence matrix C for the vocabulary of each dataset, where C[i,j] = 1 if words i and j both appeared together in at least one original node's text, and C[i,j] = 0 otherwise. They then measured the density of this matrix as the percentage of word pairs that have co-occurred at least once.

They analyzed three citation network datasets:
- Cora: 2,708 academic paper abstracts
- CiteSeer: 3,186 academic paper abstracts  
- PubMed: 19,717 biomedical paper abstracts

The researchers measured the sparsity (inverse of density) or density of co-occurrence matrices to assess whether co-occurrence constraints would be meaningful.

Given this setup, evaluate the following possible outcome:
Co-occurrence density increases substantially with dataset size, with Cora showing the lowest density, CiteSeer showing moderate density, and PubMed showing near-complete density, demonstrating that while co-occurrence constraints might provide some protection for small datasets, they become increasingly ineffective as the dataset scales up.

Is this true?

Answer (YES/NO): NO